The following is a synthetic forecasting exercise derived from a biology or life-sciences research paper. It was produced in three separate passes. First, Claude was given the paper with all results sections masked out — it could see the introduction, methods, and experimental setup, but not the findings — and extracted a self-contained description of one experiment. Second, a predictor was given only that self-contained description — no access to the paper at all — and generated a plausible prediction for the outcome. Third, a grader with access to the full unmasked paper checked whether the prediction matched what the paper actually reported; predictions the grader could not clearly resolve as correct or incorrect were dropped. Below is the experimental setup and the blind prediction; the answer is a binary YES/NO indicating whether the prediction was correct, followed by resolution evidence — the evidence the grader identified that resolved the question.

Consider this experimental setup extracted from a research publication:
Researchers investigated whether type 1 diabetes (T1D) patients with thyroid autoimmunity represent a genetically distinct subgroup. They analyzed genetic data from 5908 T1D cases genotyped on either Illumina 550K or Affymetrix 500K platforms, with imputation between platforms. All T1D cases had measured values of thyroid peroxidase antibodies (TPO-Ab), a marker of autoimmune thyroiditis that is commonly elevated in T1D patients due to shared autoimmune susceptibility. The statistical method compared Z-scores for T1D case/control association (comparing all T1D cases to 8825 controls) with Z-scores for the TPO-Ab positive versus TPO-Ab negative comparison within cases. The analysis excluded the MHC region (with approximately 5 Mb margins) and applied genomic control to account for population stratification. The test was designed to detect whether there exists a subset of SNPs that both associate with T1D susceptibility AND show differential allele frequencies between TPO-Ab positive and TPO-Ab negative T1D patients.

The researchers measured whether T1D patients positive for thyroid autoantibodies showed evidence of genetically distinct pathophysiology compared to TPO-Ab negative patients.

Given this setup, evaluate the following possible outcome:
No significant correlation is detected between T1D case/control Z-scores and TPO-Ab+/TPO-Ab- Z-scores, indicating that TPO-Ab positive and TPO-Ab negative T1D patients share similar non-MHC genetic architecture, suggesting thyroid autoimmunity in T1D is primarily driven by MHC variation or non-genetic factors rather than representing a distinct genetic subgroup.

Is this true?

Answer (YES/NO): NO